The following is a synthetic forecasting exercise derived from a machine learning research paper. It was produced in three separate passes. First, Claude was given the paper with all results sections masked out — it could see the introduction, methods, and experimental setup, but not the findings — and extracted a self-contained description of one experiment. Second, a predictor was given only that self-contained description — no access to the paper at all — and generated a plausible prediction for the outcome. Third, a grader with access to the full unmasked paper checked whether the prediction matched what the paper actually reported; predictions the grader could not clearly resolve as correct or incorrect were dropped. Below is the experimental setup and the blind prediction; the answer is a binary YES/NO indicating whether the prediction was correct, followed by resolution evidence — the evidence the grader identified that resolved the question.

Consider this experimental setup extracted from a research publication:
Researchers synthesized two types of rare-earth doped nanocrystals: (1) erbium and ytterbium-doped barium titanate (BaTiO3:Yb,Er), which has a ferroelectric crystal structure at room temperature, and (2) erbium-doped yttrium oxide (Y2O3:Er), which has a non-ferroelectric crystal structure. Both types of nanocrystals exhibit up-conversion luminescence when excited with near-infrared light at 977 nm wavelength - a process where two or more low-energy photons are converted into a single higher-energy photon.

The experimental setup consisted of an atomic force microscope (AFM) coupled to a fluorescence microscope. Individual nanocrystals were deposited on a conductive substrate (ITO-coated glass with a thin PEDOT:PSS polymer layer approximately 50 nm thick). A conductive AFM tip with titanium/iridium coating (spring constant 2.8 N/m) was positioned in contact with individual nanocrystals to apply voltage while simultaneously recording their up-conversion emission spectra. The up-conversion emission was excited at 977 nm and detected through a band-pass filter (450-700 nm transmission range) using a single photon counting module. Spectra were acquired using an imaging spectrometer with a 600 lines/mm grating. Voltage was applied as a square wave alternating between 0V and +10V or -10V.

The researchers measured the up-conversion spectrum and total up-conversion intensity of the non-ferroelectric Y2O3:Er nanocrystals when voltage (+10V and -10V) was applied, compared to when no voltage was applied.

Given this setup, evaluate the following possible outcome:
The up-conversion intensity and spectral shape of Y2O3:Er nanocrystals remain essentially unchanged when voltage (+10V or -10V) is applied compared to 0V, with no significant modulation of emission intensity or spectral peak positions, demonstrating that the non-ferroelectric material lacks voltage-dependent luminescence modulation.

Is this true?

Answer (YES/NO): YES